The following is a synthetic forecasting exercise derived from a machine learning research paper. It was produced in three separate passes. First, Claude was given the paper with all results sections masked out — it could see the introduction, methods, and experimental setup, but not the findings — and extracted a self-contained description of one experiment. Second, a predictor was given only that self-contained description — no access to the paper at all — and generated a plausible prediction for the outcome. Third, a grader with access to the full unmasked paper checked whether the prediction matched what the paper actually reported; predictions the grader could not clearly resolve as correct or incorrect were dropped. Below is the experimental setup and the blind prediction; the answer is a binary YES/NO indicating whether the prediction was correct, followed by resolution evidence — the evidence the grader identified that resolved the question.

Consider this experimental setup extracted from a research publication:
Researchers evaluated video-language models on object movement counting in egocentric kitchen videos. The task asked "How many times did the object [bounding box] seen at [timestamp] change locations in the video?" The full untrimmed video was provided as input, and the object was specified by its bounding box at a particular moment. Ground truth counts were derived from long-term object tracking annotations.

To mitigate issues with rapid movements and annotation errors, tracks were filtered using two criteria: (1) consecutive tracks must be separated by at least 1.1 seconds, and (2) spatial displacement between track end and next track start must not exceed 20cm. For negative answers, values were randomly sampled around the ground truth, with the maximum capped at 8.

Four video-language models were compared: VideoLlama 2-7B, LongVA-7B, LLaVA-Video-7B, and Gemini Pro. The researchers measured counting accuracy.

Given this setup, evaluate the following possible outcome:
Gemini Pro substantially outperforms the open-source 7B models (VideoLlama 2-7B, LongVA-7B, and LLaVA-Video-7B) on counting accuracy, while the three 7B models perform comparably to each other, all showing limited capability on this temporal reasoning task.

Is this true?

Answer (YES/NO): NO